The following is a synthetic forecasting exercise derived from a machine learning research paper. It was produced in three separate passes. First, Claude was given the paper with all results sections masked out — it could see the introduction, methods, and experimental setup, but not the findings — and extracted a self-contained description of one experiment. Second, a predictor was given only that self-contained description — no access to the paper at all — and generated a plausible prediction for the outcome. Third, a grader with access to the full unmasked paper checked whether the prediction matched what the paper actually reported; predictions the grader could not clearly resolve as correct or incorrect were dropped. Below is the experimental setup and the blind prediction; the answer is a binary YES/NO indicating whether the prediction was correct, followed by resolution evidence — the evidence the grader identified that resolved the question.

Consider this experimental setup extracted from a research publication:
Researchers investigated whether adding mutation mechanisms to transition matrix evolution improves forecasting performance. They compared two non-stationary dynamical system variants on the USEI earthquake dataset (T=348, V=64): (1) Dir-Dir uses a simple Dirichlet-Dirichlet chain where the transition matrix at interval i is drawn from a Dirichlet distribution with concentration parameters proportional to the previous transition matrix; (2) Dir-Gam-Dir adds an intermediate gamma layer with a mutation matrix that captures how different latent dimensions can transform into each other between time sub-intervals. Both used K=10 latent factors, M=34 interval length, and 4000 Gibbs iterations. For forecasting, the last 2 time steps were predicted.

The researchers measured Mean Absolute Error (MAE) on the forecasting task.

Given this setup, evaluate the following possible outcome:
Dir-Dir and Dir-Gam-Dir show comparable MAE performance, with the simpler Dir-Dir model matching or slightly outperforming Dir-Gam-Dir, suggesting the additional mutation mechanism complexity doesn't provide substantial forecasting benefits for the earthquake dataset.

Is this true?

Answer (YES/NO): NO